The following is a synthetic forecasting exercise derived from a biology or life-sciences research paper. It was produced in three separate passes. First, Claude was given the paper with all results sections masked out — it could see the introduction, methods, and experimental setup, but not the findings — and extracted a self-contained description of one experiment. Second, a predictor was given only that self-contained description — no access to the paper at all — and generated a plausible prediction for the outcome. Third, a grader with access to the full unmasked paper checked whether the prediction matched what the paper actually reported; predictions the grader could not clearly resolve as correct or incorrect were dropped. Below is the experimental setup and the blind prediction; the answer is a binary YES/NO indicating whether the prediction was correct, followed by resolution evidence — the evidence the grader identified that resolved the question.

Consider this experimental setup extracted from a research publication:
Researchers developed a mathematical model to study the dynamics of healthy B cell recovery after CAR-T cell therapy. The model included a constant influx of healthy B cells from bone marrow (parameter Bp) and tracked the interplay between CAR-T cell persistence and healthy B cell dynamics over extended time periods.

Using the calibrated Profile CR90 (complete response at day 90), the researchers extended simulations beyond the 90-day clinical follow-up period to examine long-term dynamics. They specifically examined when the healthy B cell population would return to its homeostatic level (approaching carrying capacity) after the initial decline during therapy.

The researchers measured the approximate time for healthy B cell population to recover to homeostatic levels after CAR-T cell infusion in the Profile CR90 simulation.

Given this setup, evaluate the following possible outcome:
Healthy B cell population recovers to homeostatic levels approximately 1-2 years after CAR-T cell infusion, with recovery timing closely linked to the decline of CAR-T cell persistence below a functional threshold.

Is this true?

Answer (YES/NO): YES